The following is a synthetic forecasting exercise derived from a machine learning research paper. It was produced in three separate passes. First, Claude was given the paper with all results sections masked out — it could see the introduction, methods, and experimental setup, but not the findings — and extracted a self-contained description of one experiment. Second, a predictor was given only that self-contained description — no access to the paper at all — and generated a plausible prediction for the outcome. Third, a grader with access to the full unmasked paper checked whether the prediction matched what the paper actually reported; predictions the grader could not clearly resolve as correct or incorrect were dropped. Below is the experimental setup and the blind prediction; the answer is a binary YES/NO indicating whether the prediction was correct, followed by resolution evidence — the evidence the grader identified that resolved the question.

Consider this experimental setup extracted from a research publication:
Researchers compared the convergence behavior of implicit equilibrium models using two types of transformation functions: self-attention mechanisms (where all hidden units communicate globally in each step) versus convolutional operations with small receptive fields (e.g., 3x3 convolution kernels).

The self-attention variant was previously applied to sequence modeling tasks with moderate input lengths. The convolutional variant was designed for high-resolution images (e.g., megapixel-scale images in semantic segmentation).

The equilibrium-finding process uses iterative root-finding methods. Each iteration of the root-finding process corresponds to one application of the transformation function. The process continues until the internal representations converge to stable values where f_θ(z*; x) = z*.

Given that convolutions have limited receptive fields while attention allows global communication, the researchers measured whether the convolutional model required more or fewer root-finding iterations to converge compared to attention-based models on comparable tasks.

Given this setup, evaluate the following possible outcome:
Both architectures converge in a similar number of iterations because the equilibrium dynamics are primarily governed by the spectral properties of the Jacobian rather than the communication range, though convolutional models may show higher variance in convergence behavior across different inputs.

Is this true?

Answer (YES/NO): NO